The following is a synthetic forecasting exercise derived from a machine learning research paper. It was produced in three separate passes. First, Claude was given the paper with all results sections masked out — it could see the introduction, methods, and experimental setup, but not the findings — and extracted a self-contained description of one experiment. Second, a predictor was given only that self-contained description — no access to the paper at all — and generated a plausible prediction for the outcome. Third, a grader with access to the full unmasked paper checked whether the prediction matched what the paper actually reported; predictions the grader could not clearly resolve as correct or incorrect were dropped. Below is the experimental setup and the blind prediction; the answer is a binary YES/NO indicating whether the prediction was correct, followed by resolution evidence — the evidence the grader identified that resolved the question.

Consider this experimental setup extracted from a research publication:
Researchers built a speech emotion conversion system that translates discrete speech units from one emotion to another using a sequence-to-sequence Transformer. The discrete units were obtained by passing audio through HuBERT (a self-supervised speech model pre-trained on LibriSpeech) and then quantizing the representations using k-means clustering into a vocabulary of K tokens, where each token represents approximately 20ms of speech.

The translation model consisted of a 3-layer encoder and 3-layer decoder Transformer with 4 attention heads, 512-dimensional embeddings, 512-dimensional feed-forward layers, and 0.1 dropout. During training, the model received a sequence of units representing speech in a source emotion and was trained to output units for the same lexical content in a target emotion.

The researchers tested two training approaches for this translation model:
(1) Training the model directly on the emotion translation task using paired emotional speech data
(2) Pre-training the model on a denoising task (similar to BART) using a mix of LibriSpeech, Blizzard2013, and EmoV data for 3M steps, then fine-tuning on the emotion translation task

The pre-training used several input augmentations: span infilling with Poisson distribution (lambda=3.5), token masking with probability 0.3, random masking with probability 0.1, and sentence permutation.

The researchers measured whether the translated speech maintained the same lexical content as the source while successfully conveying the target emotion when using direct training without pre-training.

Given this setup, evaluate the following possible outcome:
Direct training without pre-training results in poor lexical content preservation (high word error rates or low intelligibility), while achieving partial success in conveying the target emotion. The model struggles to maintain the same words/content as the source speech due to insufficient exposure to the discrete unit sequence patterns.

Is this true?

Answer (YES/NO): YES